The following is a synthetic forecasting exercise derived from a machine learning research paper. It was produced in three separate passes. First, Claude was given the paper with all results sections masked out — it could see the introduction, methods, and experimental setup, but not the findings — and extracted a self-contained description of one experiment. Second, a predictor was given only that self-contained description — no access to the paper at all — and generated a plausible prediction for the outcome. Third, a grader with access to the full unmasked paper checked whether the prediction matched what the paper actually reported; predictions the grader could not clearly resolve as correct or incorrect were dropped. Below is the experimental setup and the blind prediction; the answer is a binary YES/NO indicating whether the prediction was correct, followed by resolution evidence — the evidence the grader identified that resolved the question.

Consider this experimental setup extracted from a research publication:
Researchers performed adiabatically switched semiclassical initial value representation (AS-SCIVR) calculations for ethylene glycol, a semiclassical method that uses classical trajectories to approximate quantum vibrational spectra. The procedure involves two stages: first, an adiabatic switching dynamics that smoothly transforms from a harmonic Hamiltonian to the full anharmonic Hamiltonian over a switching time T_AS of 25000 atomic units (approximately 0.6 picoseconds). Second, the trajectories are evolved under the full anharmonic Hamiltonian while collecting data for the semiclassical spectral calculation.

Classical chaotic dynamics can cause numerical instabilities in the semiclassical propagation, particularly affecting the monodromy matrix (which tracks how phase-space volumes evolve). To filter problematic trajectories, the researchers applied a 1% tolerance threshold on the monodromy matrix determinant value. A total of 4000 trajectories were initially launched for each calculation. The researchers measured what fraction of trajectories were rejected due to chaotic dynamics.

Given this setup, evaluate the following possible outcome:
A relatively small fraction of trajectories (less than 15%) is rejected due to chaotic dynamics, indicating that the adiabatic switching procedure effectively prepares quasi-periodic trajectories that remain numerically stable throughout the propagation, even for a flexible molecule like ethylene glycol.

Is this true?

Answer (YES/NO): NO